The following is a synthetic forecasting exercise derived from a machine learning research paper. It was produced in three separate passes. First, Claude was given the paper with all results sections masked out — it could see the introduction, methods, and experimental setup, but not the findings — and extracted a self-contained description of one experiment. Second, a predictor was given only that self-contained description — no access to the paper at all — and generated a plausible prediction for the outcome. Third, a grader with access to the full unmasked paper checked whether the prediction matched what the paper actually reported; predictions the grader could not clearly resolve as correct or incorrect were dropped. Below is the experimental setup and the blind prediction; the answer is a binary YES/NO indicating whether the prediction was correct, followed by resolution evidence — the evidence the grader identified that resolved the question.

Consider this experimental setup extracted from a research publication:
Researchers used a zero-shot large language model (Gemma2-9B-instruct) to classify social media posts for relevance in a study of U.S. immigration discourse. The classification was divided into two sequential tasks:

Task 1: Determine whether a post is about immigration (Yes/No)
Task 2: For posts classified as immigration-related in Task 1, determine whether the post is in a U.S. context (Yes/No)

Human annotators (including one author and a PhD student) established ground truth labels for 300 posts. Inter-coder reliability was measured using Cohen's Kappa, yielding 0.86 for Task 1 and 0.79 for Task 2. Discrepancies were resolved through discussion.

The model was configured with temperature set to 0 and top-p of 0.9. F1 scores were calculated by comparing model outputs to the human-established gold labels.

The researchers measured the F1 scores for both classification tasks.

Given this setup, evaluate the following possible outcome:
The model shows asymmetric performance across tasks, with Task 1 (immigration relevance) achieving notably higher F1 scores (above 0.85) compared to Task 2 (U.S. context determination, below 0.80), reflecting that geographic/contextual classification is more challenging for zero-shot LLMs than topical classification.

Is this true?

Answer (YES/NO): NO